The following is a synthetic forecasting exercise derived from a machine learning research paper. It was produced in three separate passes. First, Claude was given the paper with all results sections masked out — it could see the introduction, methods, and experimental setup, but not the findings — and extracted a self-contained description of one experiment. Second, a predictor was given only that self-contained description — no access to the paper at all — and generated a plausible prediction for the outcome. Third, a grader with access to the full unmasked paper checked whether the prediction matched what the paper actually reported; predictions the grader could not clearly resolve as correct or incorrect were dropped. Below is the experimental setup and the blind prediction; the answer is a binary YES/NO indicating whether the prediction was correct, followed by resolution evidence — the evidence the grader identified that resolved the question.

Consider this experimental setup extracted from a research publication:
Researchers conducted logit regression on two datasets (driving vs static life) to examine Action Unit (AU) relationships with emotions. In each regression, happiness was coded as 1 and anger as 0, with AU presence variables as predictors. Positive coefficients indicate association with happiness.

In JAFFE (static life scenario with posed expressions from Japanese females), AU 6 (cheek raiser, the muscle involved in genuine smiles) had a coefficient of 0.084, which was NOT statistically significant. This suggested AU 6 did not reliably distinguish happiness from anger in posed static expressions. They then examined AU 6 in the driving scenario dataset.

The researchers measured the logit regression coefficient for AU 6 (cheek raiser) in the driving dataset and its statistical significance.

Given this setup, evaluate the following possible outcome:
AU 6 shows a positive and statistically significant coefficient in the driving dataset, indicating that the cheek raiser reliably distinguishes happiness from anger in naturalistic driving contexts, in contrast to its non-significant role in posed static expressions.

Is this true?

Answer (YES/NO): NO